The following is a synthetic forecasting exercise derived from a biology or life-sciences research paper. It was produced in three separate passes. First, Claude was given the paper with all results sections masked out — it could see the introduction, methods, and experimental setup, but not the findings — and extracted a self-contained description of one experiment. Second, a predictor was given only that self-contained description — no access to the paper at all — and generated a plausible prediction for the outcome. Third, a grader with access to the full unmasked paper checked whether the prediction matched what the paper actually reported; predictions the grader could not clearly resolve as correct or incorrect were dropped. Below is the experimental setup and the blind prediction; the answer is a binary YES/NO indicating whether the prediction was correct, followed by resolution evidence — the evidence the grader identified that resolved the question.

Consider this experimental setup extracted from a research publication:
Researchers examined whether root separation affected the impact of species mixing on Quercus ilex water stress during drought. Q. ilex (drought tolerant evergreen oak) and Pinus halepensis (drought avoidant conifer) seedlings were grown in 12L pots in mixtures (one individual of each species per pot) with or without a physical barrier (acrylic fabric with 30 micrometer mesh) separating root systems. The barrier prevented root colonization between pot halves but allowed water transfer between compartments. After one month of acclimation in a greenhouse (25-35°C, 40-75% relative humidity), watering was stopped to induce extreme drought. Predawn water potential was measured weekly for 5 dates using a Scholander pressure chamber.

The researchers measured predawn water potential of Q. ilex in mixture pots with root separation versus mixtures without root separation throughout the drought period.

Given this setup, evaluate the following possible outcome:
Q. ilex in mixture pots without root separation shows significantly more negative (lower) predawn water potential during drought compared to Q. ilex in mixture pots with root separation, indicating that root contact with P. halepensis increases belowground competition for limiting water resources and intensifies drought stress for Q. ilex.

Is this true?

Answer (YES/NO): NO